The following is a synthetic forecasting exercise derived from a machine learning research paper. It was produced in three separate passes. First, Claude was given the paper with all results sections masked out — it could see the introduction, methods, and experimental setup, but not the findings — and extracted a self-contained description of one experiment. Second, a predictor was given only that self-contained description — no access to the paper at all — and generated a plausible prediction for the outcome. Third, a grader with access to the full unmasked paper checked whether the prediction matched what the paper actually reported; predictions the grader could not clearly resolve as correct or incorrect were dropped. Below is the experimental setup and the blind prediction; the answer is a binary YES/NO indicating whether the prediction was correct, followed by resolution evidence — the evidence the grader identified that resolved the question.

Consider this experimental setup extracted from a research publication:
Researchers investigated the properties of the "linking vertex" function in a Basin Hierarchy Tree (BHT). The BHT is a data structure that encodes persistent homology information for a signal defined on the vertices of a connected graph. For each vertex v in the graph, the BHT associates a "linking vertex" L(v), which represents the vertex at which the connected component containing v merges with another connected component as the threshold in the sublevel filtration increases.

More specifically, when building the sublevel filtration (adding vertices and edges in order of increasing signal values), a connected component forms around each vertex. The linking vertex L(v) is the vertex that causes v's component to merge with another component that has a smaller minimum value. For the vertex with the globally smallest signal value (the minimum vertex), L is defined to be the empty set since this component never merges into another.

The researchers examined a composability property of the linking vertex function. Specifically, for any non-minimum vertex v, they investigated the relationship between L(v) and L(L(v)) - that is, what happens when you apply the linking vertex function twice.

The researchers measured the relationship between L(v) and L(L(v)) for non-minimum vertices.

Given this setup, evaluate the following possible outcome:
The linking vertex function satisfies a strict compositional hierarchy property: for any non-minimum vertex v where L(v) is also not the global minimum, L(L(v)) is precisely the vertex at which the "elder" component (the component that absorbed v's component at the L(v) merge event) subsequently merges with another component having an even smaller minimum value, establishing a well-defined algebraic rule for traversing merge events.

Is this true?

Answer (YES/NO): NO